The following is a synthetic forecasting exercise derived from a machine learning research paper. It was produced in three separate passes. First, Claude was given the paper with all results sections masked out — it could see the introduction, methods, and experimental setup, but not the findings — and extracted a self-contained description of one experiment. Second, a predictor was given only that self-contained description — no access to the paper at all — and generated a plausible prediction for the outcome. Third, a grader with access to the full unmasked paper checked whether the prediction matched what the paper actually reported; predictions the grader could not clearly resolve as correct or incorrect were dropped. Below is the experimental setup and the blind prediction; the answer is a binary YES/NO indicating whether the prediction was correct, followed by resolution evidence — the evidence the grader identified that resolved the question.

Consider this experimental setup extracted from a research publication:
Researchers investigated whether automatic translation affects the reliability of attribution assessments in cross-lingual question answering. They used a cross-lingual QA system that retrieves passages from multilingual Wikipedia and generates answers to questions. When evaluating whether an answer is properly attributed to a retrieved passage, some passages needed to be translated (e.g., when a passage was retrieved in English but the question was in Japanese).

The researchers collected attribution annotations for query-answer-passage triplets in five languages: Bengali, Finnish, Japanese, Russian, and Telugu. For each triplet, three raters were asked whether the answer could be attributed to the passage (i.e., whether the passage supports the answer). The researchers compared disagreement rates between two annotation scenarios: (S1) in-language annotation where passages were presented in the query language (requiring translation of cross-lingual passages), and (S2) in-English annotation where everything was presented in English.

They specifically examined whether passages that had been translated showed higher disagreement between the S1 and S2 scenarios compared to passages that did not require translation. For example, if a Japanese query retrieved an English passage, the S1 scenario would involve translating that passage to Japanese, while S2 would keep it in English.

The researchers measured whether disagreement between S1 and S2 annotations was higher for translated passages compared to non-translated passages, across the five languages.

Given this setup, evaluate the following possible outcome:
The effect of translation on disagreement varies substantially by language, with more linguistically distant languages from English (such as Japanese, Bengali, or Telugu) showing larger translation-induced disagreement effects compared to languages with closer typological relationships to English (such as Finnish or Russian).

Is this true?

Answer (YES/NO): NO